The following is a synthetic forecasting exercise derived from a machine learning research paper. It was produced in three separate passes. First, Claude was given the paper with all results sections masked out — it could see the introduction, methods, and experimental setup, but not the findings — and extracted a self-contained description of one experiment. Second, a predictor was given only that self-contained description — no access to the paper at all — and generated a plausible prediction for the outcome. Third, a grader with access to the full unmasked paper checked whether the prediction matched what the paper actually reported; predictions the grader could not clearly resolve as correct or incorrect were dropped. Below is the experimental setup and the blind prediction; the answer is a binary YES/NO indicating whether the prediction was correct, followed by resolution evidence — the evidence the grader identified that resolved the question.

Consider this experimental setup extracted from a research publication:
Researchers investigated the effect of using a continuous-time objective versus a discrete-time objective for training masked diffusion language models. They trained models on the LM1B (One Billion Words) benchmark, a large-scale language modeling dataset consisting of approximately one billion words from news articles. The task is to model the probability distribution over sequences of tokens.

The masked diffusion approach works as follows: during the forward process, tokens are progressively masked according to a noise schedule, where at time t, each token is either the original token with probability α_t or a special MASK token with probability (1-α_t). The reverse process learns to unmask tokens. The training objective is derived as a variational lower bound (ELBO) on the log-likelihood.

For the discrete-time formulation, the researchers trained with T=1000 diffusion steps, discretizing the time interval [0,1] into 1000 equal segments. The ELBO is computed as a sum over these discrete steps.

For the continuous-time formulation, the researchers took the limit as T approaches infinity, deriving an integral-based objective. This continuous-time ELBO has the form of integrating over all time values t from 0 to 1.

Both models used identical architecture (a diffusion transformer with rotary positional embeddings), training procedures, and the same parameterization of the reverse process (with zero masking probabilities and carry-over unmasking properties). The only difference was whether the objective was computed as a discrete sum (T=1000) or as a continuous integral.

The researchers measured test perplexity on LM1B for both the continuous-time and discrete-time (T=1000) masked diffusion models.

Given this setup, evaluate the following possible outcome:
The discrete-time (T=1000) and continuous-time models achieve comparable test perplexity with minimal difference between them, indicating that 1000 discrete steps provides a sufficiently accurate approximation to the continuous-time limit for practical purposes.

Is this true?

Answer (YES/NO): YES